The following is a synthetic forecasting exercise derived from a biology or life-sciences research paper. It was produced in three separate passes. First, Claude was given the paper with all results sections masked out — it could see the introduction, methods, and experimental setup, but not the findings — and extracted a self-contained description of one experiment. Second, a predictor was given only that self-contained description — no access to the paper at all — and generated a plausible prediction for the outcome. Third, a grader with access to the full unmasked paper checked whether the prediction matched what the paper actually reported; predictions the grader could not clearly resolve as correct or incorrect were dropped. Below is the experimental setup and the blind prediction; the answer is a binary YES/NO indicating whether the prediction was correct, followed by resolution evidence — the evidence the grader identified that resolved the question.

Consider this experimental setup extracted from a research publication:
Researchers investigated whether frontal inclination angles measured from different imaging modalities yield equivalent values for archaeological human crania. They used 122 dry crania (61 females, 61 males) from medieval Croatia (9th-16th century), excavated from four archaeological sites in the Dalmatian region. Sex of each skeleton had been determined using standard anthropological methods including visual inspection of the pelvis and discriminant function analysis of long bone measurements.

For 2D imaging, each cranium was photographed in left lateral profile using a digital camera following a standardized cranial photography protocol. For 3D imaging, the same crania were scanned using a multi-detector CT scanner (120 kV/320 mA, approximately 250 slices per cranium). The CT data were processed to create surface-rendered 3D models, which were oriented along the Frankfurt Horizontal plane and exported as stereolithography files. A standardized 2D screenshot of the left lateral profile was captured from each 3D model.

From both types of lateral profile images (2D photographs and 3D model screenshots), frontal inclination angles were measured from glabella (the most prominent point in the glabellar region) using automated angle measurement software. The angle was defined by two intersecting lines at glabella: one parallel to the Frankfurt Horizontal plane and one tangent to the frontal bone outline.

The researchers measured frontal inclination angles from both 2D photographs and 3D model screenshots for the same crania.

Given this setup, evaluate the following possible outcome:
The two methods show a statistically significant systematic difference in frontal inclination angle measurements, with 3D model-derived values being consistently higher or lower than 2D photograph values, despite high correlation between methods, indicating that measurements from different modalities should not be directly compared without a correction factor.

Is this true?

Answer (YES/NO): YES